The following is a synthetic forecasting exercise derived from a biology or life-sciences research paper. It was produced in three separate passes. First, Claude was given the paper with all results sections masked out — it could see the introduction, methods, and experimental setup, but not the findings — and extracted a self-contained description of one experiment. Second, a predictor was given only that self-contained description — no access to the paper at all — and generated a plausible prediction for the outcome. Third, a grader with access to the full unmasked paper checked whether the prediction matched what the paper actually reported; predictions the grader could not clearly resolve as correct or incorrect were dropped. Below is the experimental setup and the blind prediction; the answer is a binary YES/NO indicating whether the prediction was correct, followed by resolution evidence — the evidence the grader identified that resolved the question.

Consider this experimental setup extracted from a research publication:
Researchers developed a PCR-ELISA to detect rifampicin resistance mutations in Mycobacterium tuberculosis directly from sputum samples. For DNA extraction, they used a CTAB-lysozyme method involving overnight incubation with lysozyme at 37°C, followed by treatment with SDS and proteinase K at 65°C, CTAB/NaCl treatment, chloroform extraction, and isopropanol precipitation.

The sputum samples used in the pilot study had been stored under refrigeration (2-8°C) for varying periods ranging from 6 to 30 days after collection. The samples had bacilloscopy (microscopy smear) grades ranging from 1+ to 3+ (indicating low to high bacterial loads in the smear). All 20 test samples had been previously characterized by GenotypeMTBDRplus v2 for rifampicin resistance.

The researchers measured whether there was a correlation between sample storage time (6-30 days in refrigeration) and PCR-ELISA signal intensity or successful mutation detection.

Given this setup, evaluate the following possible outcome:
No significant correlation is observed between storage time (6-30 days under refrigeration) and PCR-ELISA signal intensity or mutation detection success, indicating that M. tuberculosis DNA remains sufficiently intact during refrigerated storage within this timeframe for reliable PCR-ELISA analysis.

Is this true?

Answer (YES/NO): NO